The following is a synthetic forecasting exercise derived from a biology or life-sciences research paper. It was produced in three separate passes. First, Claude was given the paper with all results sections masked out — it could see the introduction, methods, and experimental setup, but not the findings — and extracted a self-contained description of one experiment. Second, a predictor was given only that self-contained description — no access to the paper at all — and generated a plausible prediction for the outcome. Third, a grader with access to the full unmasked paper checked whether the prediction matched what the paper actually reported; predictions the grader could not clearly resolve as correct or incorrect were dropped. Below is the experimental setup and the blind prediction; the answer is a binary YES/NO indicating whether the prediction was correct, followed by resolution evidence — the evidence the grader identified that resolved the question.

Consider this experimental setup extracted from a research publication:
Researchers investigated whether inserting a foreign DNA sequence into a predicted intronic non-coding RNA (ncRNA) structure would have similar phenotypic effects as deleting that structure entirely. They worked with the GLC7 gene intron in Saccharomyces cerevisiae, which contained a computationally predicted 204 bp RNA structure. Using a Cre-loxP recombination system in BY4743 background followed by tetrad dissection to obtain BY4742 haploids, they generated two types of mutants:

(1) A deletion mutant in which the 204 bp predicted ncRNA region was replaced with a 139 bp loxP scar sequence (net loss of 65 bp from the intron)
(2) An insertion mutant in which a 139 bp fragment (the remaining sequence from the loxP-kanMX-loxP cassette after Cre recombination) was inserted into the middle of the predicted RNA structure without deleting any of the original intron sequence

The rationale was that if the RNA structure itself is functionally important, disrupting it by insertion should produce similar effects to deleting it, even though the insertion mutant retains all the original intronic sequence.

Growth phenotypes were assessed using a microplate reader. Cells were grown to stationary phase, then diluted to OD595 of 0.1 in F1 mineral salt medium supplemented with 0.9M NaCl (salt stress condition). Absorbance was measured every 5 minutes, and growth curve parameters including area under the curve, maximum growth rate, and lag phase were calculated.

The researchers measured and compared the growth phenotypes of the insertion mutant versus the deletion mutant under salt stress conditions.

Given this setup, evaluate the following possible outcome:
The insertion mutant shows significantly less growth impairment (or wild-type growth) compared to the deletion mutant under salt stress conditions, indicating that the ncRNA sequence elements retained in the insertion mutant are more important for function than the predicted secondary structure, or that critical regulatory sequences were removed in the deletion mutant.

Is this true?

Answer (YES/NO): NO